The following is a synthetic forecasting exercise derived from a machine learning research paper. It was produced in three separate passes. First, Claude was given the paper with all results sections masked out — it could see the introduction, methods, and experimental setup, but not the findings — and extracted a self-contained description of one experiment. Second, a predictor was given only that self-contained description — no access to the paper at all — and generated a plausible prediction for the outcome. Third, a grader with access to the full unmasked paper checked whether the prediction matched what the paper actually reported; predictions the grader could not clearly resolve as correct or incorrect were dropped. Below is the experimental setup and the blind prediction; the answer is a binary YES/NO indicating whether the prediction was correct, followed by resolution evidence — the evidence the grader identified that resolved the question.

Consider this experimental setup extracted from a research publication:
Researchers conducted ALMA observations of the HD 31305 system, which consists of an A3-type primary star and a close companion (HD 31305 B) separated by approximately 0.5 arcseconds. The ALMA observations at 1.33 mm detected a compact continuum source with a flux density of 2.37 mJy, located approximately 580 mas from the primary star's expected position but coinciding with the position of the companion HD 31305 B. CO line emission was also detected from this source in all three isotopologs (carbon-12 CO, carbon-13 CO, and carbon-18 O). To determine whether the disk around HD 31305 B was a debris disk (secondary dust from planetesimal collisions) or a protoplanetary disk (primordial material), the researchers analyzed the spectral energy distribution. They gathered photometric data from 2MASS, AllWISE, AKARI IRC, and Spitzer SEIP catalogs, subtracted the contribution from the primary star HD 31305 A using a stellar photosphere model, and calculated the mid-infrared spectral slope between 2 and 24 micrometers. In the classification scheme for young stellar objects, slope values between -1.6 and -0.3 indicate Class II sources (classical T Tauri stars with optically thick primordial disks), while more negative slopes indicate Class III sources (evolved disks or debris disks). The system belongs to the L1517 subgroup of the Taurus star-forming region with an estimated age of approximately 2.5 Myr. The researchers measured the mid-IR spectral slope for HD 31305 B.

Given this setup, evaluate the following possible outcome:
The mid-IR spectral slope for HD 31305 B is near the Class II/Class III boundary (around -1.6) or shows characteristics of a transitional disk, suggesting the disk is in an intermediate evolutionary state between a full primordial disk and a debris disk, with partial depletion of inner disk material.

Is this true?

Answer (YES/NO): NO